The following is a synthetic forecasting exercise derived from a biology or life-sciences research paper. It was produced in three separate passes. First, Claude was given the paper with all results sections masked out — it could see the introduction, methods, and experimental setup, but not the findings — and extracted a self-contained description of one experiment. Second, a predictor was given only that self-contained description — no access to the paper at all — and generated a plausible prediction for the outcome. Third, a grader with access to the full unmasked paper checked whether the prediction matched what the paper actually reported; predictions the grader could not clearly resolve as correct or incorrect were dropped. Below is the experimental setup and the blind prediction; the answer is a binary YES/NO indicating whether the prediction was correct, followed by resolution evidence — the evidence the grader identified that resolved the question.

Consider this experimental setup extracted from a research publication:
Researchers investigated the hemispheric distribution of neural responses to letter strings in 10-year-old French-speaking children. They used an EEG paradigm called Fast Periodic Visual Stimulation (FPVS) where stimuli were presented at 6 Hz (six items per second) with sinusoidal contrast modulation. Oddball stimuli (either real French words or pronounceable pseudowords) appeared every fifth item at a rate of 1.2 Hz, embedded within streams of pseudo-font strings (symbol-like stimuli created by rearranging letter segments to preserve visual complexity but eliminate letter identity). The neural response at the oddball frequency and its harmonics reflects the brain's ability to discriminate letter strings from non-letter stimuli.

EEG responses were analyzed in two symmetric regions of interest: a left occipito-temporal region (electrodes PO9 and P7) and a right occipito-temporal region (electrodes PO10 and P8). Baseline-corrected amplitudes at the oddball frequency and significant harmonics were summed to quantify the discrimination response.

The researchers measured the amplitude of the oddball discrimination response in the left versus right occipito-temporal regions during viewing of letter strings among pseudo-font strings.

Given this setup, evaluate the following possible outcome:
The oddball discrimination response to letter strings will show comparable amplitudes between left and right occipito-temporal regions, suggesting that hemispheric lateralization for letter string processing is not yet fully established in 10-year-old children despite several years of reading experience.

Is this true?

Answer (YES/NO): NO